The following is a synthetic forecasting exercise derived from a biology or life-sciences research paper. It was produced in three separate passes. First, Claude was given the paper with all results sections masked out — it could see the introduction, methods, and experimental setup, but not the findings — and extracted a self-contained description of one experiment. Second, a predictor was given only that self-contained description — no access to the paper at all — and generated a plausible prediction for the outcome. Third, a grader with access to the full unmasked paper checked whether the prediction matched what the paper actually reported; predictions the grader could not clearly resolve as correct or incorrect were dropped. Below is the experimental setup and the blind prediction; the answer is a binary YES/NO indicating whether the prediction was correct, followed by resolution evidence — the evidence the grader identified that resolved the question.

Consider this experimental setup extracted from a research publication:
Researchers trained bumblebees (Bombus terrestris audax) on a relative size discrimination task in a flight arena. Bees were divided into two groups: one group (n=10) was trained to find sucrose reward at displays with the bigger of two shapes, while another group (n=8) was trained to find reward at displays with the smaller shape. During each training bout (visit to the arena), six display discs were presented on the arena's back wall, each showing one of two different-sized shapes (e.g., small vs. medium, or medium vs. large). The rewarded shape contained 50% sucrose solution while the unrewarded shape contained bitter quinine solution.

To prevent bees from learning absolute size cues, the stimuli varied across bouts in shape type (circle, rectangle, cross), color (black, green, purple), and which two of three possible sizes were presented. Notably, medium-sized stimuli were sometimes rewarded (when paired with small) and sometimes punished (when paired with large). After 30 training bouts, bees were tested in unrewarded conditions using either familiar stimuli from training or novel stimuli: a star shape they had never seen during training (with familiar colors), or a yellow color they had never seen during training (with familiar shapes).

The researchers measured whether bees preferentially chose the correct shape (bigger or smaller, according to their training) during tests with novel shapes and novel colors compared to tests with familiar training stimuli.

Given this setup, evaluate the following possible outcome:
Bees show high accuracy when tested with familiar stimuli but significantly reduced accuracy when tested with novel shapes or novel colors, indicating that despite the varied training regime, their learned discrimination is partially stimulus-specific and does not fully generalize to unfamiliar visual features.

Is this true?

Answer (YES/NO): NO